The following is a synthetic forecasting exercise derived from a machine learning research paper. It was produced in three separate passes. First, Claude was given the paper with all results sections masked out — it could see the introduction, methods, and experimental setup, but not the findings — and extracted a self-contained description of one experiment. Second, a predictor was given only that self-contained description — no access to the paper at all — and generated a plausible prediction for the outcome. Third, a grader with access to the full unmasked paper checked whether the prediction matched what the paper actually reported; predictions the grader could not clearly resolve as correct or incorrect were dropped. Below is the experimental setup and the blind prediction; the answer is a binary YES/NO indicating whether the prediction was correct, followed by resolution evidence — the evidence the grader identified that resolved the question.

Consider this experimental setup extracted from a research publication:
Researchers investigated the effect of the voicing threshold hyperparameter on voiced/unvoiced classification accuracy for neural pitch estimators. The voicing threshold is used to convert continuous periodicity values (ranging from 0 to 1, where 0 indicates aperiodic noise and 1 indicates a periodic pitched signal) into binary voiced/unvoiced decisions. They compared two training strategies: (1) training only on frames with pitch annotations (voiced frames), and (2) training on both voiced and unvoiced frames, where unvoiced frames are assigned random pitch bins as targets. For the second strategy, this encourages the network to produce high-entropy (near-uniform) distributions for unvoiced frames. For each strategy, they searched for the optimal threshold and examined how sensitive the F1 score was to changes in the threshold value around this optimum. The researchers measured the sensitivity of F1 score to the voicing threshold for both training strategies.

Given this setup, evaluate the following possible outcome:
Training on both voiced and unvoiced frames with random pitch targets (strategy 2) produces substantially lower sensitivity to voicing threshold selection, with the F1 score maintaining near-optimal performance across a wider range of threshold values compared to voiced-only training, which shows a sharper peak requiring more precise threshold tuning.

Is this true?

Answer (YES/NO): YES